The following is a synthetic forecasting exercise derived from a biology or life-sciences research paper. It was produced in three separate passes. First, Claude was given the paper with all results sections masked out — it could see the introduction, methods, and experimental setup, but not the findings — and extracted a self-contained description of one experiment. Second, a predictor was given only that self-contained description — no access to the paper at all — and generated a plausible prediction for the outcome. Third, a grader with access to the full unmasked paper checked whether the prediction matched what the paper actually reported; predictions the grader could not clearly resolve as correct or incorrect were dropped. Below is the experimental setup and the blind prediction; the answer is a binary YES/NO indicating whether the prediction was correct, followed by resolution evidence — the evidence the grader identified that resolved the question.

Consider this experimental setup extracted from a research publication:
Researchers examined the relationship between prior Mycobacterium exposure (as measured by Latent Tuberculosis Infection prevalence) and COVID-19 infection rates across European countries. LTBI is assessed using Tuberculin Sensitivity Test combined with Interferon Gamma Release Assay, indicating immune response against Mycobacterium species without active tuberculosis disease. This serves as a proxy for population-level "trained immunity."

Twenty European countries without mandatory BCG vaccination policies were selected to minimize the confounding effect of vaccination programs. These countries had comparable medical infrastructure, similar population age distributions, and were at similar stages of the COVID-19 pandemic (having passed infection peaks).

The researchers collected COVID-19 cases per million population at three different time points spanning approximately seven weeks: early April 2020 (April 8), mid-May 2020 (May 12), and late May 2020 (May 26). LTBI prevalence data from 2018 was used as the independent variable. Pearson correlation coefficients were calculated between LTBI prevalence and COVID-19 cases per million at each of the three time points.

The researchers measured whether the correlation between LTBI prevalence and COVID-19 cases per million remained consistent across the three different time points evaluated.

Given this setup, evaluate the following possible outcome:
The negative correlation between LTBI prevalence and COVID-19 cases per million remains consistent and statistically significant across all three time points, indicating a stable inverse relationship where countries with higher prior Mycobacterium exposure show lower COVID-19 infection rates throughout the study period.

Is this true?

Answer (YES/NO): YES